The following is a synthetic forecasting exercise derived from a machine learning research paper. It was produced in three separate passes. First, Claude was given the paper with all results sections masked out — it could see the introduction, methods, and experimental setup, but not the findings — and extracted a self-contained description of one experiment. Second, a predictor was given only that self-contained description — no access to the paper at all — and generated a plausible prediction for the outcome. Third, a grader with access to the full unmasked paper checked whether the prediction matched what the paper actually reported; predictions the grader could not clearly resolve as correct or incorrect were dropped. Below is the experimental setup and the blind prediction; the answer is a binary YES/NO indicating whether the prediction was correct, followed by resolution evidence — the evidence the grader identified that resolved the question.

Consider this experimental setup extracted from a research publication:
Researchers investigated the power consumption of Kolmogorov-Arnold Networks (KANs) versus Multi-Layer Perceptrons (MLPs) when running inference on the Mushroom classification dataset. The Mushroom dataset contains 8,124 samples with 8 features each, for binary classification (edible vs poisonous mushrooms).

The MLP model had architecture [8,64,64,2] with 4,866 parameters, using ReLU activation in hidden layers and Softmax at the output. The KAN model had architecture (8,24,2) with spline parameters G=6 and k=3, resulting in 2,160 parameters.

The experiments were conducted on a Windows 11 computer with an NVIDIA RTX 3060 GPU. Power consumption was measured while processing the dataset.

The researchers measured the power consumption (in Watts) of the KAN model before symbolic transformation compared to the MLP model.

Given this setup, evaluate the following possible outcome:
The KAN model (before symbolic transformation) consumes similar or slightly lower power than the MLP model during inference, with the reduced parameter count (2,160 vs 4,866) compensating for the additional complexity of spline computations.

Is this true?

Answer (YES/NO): NO